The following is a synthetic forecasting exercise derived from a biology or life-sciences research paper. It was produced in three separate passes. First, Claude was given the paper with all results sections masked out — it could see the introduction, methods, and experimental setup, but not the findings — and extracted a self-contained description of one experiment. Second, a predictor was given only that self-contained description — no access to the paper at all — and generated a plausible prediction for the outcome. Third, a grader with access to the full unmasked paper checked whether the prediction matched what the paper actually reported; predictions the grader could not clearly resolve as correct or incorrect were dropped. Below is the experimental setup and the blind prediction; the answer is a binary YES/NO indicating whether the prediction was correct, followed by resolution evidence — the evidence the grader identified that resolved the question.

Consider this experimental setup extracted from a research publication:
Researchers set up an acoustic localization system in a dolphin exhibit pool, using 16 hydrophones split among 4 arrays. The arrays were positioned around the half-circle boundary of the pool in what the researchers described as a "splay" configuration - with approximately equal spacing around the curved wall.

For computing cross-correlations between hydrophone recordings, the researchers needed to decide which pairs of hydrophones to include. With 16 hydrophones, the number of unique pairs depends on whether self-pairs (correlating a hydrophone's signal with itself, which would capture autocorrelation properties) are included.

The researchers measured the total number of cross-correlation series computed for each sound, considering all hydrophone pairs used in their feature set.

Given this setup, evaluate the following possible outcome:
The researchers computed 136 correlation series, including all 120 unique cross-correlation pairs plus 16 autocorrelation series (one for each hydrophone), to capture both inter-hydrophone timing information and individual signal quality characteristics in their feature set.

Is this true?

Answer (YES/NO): YES